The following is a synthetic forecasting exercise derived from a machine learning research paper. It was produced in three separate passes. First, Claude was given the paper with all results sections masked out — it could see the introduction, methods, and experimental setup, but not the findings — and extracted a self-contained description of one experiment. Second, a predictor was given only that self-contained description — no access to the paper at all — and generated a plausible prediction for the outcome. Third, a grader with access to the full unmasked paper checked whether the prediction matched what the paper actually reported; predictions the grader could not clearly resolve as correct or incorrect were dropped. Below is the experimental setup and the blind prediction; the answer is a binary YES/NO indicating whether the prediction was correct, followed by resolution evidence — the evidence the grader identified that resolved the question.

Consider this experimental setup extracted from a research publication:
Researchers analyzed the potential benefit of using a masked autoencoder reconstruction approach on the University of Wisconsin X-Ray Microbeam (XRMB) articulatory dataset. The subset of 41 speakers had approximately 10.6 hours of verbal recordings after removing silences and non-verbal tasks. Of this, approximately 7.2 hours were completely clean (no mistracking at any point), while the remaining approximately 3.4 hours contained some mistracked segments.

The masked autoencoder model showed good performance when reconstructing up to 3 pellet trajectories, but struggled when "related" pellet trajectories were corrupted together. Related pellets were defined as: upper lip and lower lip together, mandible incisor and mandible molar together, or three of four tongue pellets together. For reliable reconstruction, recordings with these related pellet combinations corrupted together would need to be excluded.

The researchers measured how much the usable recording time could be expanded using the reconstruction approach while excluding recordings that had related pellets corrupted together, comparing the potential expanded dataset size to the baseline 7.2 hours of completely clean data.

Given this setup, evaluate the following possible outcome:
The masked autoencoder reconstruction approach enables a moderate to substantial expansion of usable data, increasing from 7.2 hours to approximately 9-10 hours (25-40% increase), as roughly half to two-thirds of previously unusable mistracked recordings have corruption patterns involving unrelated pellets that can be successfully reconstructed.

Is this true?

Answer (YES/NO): NO